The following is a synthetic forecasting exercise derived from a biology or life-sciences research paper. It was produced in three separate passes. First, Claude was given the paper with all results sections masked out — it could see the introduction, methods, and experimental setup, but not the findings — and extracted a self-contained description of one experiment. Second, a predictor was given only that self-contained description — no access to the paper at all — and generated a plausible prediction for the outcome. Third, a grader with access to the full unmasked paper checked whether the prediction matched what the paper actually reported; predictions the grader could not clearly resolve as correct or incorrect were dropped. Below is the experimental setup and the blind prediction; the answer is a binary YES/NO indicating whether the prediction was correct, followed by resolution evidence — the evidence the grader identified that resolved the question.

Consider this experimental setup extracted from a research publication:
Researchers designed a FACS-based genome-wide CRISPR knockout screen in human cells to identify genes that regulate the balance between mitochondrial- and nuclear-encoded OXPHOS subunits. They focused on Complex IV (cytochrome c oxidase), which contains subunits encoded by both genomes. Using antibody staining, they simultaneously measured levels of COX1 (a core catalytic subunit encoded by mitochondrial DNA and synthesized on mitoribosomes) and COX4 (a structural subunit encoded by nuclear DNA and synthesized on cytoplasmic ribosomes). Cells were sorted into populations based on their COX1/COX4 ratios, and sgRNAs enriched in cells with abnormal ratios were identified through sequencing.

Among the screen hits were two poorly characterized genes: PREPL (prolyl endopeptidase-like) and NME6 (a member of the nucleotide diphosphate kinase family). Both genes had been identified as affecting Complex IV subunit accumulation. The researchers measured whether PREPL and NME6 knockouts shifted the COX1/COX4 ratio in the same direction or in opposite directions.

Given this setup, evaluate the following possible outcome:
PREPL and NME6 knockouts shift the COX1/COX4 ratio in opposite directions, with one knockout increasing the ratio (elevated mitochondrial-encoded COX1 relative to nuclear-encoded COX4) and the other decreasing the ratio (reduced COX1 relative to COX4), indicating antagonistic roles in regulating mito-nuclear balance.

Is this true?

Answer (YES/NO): YES